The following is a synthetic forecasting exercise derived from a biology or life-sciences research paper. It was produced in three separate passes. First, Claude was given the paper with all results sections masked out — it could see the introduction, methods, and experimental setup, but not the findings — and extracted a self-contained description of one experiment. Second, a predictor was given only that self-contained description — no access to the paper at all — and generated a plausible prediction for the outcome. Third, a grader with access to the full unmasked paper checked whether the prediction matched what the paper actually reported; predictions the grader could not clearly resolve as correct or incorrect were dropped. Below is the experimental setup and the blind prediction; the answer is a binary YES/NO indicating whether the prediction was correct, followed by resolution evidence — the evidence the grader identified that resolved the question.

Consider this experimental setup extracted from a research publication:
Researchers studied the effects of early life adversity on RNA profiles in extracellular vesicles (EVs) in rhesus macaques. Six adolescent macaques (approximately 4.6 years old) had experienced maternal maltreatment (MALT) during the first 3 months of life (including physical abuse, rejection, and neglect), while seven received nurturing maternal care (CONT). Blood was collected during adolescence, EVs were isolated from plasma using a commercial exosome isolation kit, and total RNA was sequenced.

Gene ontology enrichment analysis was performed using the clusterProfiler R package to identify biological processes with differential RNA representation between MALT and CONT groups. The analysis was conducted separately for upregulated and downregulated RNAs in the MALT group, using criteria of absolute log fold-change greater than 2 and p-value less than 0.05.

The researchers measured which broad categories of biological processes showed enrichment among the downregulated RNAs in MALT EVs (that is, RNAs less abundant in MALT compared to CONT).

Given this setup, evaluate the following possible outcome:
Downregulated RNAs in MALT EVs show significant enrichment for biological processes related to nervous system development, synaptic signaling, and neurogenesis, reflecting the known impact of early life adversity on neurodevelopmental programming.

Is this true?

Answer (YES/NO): NO